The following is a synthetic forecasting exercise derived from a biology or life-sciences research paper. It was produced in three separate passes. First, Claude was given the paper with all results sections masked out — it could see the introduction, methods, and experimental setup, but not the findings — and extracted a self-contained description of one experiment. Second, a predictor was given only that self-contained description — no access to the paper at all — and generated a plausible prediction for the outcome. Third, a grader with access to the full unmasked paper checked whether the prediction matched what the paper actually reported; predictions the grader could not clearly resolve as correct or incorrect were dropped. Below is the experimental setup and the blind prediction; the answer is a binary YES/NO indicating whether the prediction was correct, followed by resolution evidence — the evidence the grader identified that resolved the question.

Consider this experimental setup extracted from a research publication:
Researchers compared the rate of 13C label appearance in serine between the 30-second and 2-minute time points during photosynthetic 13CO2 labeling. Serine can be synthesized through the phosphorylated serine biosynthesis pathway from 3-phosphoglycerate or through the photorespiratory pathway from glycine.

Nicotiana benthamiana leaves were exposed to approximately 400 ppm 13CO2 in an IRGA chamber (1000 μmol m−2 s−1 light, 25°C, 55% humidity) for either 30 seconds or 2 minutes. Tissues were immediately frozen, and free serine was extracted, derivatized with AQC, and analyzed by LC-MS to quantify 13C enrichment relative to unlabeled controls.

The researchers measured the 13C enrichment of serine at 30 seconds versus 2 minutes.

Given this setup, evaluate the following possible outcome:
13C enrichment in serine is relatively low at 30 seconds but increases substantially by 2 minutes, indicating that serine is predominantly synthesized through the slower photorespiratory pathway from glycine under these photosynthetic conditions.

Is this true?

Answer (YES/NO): NO